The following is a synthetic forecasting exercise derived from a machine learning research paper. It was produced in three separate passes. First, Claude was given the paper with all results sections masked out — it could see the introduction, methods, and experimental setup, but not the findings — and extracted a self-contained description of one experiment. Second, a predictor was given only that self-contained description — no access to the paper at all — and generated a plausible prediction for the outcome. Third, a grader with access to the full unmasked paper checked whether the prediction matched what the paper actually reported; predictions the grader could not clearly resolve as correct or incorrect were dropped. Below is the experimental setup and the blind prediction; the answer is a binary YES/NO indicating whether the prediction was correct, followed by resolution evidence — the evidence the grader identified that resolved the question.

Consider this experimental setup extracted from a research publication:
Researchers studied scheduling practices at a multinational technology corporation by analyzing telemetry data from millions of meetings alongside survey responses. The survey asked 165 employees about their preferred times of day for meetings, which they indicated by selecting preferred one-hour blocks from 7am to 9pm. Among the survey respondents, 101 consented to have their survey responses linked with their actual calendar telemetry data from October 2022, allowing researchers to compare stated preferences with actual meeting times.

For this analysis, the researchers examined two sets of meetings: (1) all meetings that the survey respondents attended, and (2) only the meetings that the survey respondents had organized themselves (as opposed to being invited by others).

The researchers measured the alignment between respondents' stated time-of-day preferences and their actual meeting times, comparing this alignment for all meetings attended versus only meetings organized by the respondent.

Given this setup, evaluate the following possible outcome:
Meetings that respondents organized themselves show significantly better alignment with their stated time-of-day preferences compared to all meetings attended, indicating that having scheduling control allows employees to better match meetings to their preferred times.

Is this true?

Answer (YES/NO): YES